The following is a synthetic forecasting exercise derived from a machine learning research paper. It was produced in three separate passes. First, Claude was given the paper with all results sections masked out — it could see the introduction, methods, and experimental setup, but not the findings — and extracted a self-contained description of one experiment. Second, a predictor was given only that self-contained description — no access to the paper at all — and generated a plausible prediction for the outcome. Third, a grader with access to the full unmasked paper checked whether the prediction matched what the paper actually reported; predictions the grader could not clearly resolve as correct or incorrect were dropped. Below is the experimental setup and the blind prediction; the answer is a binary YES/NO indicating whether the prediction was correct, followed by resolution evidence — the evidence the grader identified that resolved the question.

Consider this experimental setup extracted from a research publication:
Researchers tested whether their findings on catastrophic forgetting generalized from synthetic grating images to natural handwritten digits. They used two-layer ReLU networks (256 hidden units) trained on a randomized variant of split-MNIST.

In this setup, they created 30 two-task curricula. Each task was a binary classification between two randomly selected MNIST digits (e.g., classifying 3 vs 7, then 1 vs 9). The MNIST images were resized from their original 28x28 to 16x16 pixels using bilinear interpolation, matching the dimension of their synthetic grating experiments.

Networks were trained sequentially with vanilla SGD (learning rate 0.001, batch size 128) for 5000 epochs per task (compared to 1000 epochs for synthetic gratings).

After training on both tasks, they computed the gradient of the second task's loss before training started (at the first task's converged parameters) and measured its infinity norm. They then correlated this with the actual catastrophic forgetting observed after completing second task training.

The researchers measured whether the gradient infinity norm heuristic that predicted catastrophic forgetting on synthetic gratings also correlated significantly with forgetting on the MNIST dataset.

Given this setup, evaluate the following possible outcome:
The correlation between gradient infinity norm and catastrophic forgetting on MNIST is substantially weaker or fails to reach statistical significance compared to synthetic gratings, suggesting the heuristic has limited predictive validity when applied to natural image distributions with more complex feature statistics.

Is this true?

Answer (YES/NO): NO